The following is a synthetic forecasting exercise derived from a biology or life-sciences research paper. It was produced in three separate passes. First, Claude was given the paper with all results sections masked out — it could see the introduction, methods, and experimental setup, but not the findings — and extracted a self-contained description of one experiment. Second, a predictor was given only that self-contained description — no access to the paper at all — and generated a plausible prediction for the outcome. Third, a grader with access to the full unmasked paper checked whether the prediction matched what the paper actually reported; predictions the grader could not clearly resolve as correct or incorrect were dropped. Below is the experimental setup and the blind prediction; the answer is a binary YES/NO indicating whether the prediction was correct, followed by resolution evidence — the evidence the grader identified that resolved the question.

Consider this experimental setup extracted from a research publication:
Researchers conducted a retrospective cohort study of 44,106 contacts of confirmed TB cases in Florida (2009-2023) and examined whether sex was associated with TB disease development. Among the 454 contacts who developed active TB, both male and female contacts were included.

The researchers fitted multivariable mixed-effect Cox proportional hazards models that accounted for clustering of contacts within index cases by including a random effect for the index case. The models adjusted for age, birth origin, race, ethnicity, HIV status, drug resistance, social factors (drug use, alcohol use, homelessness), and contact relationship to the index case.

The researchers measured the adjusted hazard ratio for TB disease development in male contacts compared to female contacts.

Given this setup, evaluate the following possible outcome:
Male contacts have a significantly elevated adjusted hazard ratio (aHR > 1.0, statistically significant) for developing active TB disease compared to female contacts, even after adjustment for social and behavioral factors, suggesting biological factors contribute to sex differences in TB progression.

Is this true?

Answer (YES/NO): NO